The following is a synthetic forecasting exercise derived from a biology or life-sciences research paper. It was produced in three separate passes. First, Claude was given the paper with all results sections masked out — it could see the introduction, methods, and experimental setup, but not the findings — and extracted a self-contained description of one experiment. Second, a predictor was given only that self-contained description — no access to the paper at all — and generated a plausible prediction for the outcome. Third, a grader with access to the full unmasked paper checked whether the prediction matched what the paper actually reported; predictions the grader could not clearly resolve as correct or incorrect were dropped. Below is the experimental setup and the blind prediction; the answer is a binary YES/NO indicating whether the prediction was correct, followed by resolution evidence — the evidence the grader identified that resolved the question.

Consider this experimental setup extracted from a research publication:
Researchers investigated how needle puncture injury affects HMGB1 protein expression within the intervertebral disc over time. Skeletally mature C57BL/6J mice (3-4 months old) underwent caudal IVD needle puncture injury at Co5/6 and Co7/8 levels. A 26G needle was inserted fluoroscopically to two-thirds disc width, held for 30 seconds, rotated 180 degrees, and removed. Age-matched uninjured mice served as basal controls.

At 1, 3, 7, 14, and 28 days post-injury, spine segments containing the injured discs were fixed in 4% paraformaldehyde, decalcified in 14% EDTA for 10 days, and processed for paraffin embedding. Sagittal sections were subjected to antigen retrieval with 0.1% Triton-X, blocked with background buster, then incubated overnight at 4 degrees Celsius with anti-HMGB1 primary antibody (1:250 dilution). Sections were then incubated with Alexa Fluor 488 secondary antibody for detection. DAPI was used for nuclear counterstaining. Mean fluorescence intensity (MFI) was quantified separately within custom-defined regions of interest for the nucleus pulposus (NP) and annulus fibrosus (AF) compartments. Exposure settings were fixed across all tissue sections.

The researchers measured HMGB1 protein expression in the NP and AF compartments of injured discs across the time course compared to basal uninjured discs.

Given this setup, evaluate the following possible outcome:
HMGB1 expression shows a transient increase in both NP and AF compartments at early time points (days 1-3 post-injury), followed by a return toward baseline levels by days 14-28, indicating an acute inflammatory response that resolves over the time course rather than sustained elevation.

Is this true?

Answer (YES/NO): NO